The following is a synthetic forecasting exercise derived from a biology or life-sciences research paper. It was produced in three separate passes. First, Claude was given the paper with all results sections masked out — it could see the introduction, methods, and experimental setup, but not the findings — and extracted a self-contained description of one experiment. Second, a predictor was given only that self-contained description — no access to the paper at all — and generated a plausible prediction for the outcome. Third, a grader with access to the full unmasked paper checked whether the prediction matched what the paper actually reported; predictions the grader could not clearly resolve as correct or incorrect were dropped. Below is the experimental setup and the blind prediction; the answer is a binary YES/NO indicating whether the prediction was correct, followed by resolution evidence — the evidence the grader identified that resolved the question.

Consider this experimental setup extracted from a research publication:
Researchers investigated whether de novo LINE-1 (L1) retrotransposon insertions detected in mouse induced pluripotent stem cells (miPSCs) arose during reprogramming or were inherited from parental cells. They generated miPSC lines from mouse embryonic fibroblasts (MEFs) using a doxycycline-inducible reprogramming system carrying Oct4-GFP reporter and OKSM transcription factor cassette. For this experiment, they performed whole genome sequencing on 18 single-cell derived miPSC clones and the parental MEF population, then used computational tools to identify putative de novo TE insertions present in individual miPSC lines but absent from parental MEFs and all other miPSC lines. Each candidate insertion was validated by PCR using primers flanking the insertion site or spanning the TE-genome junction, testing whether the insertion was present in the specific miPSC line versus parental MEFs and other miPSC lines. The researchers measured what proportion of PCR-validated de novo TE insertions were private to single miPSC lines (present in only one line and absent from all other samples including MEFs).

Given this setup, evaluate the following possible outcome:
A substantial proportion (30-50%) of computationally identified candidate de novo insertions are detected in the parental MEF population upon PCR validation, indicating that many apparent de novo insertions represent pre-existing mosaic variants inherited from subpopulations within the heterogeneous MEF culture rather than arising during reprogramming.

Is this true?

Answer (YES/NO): NO